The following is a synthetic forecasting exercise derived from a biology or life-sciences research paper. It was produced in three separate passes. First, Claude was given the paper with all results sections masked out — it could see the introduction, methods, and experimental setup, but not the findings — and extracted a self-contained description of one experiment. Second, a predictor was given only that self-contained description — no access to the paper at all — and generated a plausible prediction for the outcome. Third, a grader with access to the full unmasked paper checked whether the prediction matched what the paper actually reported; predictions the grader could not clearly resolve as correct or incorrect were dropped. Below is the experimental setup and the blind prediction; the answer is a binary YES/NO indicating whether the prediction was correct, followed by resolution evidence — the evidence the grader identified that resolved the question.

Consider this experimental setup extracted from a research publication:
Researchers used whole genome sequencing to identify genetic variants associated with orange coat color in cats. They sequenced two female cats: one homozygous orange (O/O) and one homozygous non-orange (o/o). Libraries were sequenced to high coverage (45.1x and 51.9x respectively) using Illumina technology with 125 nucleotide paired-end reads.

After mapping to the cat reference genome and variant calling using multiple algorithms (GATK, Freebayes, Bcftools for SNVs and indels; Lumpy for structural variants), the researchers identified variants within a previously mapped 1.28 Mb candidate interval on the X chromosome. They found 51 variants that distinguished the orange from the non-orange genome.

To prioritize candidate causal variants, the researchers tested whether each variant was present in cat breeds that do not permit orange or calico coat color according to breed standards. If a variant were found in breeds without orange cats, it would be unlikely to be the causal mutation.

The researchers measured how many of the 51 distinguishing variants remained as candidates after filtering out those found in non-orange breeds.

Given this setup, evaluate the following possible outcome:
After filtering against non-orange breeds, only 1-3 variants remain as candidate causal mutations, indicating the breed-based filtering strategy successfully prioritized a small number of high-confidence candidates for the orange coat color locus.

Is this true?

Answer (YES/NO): YES